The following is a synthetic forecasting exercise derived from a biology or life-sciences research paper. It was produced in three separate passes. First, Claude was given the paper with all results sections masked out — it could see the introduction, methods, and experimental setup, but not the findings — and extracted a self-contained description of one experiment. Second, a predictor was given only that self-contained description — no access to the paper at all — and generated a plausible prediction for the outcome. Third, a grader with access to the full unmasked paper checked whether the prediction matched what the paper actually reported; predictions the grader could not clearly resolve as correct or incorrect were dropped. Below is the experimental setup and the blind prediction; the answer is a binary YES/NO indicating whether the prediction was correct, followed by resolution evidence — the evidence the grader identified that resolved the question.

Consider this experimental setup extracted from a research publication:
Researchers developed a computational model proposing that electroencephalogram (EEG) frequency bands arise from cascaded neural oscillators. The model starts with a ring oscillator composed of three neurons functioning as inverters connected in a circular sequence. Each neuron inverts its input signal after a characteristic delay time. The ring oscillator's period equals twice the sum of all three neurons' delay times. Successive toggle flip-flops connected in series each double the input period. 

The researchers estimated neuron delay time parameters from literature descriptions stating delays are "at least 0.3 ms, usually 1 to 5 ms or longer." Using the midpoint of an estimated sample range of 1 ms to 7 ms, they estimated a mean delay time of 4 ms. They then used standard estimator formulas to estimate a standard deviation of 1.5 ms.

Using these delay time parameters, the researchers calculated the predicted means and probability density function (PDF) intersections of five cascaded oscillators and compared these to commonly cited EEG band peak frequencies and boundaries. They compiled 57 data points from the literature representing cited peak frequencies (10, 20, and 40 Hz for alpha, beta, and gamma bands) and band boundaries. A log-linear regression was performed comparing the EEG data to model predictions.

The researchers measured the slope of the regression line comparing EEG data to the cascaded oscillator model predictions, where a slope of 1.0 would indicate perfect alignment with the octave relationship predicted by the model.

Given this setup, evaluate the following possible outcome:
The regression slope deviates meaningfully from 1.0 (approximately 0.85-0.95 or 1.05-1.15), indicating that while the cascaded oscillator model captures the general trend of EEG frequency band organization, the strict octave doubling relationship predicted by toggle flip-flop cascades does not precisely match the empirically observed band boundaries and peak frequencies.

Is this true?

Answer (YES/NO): YES